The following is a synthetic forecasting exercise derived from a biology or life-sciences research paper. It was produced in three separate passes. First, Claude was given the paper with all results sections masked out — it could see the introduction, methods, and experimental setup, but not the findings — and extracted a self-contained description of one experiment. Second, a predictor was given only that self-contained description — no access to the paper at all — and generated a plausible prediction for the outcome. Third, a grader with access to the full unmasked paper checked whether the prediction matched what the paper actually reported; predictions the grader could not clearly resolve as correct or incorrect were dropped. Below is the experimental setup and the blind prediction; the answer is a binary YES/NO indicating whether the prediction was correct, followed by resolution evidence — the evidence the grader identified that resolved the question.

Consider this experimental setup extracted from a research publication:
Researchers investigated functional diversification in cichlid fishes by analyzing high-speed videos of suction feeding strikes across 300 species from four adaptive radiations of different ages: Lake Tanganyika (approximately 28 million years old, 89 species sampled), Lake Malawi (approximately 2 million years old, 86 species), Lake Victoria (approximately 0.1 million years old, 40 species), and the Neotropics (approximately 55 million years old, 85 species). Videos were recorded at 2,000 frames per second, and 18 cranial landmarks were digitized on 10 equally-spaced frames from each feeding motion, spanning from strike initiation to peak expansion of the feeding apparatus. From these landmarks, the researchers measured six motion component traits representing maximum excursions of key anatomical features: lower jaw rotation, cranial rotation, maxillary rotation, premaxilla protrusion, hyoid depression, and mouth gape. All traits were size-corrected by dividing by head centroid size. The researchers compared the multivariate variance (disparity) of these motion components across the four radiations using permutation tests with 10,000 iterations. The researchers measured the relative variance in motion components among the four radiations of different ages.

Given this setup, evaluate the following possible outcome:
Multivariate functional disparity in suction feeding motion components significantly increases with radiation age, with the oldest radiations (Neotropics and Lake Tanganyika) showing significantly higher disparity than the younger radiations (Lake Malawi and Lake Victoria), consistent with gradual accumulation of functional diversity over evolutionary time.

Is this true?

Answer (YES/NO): NO